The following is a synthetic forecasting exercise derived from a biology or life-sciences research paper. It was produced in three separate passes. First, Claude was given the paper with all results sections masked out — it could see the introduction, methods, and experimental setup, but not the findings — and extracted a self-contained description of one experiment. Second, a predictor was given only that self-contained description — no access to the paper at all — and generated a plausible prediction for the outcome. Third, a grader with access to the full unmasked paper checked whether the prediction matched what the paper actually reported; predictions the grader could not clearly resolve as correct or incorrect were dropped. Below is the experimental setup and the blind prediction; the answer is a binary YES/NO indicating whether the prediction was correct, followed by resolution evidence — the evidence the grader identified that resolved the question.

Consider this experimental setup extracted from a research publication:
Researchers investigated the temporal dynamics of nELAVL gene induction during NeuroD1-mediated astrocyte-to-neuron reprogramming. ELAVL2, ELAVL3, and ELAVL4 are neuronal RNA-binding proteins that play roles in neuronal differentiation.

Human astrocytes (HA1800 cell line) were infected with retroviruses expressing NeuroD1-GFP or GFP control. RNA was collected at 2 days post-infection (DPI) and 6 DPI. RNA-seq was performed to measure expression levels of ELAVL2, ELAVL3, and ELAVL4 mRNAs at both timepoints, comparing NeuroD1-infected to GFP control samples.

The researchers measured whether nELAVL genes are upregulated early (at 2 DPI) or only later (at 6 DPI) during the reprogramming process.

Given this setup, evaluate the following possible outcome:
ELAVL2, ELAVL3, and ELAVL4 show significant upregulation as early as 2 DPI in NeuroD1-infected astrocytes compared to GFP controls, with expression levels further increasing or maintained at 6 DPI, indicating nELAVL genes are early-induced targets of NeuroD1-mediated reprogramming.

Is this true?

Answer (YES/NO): YES